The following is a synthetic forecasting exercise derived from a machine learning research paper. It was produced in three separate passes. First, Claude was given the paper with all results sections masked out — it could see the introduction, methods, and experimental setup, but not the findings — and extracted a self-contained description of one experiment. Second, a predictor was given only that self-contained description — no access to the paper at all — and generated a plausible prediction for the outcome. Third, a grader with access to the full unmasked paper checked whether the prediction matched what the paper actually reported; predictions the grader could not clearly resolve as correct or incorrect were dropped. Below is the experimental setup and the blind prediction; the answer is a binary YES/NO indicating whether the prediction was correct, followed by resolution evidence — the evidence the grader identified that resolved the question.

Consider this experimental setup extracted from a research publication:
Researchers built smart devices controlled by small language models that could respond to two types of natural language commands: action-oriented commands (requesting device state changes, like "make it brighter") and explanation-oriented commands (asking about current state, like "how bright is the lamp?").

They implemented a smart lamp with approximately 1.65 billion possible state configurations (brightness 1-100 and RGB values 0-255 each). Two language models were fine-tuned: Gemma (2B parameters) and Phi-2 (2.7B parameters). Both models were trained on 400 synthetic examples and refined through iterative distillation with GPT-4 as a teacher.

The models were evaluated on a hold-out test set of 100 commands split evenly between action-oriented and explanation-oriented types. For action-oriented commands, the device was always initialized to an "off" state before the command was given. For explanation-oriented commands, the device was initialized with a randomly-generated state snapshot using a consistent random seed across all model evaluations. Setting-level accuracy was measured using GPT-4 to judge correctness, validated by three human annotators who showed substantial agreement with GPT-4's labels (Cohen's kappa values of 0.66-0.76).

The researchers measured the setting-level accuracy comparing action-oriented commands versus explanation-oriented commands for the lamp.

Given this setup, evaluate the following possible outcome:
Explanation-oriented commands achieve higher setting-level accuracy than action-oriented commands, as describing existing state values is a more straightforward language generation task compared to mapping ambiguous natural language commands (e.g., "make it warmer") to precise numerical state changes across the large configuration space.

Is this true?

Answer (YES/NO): NO